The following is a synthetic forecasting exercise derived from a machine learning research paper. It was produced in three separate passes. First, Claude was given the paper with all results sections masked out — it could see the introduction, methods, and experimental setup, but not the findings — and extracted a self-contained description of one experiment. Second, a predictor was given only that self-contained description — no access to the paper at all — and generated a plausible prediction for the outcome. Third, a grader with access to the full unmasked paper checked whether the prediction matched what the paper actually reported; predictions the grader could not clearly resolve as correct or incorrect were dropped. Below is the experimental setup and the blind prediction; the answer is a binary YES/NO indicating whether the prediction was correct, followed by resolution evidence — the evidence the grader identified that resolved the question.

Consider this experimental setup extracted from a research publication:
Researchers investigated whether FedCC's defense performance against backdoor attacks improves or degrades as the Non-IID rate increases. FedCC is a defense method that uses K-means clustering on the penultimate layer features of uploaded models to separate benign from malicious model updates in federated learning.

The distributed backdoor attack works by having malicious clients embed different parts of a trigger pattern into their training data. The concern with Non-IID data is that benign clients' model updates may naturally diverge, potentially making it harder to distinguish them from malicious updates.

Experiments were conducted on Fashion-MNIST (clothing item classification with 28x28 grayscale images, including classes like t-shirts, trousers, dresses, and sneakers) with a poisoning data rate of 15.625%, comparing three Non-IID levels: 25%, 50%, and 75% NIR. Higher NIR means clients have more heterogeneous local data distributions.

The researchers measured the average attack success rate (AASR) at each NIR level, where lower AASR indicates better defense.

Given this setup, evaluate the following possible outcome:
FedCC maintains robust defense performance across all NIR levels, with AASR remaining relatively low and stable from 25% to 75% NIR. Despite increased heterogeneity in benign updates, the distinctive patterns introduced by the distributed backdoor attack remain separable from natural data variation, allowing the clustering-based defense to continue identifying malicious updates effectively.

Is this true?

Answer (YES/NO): NO